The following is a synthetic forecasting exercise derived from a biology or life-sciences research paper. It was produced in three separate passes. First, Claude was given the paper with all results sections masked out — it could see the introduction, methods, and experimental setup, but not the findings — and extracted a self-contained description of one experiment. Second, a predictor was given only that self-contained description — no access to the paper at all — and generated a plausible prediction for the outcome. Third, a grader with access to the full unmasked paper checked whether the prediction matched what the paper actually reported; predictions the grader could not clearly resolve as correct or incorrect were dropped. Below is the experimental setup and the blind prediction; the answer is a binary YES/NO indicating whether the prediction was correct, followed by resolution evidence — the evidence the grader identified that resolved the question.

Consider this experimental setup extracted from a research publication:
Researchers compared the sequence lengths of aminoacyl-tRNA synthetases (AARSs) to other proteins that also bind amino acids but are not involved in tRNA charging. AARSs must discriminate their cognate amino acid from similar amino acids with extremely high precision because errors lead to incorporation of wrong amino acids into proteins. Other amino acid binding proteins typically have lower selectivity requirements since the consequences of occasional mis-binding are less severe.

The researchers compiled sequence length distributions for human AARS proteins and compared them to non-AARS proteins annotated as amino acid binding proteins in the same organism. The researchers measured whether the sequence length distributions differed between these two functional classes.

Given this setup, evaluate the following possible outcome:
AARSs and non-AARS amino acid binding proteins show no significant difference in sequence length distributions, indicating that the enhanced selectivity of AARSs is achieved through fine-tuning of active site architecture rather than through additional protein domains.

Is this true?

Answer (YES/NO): NO